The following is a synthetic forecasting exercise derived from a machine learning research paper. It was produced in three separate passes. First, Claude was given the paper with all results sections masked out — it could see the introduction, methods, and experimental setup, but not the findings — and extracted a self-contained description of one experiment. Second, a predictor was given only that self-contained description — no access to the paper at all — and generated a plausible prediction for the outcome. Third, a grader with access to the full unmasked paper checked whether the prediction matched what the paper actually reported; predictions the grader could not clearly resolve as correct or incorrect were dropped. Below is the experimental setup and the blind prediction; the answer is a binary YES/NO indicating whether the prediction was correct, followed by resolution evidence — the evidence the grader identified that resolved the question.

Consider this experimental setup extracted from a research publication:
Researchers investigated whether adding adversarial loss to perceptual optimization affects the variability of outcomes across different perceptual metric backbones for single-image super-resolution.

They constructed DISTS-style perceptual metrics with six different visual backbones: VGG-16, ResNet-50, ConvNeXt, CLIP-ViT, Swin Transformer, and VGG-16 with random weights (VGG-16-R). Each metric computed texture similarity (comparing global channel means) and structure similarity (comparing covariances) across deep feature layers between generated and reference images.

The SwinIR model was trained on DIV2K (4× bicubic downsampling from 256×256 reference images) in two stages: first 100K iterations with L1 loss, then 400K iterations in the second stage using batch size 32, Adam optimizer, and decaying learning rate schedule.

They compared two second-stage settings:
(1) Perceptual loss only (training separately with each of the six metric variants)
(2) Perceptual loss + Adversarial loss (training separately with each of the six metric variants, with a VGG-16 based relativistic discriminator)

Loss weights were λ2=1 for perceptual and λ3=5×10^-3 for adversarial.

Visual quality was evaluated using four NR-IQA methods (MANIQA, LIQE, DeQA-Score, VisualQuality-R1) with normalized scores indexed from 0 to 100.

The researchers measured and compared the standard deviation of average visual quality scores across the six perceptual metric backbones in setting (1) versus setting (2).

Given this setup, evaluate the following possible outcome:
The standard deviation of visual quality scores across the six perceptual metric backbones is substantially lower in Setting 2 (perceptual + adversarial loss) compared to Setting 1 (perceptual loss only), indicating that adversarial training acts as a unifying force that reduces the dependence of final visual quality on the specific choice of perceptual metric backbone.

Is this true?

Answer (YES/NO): YES